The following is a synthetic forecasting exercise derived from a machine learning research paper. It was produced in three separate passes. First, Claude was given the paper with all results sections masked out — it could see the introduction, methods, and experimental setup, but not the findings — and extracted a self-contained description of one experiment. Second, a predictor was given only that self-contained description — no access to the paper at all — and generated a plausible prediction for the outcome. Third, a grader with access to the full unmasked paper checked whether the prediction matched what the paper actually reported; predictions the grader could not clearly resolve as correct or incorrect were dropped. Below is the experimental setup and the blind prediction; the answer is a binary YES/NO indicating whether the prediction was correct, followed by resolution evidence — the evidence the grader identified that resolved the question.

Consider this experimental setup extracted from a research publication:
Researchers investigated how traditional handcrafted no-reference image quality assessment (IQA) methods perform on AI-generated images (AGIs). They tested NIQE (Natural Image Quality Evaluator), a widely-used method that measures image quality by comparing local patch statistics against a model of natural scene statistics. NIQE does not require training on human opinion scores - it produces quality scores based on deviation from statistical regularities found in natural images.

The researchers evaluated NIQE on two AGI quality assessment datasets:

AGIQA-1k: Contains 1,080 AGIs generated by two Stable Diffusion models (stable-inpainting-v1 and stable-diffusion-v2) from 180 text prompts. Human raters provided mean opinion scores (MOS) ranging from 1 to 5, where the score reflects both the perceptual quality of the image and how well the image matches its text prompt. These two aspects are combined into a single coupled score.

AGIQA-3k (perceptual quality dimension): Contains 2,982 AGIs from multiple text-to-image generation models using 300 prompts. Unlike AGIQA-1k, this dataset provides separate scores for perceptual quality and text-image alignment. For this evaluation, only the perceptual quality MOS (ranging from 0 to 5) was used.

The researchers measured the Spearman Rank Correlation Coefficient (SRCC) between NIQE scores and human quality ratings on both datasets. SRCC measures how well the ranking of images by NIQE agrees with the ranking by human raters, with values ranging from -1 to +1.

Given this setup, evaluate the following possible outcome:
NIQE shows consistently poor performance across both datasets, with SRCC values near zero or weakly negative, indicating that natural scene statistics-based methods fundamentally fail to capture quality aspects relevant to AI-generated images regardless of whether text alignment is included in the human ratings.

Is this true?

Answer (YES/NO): NO